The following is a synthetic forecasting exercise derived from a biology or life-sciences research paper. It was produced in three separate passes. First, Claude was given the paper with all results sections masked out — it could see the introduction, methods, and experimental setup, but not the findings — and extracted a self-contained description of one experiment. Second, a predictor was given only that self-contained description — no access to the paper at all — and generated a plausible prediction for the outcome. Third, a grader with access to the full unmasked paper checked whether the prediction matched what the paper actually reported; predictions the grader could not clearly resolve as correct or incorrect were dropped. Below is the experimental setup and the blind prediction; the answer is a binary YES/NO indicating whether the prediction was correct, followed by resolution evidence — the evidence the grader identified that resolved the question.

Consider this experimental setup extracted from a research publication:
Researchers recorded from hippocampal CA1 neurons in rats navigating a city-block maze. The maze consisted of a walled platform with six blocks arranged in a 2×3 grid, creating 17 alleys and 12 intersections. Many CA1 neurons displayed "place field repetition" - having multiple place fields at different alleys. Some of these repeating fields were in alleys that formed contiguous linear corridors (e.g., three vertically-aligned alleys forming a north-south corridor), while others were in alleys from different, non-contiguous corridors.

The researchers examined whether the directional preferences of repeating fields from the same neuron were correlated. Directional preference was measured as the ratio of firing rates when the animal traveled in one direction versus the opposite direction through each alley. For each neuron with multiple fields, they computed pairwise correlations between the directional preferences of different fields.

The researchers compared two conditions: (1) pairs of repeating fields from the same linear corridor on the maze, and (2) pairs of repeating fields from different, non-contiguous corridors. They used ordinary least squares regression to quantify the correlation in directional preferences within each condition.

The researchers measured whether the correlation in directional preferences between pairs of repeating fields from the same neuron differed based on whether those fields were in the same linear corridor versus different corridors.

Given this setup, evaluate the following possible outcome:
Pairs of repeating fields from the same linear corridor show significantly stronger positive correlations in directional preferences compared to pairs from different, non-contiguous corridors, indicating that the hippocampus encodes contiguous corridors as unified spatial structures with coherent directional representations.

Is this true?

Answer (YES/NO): YES